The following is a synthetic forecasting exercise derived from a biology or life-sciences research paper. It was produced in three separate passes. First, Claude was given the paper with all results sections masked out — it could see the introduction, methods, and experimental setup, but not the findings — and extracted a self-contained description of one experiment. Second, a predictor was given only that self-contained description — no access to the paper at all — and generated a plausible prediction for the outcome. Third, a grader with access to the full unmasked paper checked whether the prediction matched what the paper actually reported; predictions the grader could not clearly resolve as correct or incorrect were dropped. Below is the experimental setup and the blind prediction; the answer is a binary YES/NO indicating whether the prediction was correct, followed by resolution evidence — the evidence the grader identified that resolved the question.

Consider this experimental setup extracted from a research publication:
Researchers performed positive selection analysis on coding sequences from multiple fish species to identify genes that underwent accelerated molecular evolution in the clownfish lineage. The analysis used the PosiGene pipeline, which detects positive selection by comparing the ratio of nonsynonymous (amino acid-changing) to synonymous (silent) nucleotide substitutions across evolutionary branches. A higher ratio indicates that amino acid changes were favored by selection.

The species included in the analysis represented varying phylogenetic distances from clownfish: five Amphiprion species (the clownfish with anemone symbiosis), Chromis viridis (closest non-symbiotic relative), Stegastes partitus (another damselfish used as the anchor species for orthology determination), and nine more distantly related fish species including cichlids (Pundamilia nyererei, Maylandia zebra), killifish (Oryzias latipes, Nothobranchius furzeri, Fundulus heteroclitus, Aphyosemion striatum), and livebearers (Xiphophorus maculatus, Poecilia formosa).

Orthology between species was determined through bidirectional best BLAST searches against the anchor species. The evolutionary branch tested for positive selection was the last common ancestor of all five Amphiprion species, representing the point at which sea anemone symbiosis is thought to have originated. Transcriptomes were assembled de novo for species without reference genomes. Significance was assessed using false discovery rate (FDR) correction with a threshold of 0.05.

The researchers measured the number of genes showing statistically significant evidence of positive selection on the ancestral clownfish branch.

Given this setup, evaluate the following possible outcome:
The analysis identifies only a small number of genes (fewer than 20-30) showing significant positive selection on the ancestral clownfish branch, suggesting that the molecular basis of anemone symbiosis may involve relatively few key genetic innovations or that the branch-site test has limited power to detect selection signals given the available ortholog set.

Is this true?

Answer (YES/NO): NO